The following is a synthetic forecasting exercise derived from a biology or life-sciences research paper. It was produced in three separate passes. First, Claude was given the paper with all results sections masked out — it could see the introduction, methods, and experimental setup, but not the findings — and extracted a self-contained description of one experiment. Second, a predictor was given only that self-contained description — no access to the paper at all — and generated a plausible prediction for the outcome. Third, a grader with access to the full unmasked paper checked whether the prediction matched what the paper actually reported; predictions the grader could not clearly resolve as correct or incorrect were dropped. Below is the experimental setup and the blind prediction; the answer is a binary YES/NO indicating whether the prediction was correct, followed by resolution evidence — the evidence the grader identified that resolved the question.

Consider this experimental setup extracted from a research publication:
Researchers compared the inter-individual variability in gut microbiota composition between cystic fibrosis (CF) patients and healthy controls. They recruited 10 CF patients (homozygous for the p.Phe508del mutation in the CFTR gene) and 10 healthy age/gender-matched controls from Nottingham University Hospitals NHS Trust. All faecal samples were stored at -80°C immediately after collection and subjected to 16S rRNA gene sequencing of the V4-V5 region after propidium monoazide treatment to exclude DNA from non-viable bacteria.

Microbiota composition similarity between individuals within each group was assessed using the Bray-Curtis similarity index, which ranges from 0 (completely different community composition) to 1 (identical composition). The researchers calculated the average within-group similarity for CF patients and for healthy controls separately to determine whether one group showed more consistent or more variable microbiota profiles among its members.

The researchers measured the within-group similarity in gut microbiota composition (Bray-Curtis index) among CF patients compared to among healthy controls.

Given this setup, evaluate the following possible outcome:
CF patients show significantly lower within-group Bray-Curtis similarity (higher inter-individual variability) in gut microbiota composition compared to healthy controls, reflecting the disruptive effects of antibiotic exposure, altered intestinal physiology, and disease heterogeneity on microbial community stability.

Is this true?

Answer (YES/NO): YES